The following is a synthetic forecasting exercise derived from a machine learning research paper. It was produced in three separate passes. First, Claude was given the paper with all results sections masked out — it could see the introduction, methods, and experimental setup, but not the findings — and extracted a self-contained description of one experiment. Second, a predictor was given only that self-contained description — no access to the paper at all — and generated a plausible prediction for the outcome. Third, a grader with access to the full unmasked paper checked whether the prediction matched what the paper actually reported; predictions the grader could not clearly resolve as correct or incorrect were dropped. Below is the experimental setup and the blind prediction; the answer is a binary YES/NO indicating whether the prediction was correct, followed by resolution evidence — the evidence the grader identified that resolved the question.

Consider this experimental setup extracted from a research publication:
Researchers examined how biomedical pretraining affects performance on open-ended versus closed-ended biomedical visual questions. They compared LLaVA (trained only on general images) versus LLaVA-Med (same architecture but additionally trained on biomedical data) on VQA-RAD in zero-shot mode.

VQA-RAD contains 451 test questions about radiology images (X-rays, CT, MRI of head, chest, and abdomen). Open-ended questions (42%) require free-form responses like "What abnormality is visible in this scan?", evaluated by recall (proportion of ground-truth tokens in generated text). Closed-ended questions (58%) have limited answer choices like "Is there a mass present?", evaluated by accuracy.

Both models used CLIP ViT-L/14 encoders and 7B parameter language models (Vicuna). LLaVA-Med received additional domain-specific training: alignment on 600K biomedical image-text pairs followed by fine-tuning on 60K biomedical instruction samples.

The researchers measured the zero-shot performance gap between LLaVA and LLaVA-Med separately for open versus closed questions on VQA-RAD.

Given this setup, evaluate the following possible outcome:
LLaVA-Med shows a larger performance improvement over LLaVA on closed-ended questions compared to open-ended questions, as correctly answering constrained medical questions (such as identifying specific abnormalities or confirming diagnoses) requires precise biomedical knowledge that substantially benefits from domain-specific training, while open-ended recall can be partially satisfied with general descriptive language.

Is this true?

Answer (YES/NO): NO